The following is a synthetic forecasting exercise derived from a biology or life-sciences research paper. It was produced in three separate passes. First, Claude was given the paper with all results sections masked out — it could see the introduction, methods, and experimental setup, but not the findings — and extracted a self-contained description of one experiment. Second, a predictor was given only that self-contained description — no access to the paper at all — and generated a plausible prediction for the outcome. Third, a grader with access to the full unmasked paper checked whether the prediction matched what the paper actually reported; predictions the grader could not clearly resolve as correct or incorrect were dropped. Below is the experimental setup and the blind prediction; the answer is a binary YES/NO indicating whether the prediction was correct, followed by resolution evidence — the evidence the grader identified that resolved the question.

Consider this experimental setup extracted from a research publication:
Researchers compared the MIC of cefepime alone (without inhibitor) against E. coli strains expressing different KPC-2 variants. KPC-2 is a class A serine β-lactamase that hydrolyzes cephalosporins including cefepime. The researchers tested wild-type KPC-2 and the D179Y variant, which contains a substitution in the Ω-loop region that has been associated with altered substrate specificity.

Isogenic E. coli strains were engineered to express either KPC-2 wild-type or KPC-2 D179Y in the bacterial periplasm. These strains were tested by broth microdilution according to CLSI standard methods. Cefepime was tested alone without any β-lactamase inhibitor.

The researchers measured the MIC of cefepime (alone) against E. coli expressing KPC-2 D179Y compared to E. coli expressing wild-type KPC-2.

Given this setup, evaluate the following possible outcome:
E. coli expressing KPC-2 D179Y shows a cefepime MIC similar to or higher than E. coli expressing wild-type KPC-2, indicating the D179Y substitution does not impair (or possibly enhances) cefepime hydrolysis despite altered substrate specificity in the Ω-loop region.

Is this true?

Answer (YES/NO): NO